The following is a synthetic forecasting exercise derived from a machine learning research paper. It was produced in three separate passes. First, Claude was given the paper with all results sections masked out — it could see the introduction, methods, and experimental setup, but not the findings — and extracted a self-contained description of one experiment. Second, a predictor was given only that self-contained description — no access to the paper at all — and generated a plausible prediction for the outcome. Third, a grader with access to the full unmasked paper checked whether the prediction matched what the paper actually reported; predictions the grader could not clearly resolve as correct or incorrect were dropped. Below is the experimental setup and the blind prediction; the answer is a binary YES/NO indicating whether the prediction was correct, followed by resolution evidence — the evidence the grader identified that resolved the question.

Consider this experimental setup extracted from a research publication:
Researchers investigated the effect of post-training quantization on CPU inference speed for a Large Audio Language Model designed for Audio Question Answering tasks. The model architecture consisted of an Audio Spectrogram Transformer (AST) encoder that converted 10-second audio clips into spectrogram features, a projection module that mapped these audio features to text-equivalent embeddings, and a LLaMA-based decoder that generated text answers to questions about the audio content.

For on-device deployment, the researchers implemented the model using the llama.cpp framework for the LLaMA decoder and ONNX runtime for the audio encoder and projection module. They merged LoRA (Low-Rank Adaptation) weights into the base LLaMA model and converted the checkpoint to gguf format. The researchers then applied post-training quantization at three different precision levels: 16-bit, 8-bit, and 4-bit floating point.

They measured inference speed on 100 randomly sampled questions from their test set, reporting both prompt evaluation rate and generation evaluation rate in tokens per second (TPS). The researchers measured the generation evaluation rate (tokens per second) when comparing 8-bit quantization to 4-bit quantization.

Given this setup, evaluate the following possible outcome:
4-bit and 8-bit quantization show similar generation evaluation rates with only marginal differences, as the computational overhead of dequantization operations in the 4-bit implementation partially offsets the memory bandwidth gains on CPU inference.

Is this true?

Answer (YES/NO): NO